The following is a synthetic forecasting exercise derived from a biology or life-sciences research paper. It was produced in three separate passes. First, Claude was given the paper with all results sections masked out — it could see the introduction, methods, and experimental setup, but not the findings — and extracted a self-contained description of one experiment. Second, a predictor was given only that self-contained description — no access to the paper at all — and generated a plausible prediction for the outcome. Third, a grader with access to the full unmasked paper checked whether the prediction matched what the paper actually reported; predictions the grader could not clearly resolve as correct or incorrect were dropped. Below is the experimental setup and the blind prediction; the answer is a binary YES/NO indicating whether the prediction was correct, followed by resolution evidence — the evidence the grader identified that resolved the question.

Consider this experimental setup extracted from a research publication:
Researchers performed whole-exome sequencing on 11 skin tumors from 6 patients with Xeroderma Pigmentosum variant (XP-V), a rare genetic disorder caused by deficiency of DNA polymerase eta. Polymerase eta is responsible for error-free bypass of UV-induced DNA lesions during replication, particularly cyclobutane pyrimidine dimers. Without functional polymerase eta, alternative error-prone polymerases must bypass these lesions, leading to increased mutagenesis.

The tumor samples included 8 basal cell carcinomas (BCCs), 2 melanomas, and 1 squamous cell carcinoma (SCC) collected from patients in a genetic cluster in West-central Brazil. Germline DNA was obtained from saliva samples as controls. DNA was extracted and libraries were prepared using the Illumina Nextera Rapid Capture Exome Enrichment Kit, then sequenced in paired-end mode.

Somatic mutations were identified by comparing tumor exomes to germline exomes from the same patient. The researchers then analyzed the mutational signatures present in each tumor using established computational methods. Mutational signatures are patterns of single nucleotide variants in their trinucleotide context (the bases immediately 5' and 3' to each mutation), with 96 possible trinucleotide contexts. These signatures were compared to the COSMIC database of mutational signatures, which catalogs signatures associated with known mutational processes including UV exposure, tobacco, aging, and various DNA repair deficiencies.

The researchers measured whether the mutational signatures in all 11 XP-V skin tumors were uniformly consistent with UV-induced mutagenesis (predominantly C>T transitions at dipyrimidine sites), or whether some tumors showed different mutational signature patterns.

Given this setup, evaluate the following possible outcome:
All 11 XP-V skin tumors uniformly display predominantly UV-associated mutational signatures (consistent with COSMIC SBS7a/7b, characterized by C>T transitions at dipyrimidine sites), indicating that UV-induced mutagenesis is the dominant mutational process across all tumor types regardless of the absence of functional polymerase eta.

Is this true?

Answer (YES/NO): NO